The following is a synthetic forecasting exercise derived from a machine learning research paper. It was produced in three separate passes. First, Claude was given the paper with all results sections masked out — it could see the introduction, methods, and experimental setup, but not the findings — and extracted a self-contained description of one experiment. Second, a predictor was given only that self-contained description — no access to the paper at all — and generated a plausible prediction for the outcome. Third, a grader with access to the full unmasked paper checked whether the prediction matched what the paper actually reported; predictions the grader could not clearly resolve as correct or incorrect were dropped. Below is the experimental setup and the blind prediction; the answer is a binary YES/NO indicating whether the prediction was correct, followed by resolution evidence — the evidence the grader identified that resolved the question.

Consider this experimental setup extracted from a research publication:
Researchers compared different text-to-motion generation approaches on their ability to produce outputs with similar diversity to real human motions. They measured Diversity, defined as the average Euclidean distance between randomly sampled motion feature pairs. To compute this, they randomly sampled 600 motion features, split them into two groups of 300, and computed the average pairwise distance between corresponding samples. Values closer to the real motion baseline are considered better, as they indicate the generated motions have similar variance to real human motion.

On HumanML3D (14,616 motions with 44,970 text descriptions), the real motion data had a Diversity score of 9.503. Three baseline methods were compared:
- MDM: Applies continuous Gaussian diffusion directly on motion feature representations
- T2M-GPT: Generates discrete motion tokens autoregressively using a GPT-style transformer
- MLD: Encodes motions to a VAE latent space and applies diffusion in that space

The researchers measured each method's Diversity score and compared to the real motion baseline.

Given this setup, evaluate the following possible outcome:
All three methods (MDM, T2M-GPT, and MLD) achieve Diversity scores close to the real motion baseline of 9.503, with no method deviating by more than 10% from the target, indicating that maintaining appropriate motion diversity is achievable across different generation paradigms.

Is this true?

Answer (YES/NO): YES